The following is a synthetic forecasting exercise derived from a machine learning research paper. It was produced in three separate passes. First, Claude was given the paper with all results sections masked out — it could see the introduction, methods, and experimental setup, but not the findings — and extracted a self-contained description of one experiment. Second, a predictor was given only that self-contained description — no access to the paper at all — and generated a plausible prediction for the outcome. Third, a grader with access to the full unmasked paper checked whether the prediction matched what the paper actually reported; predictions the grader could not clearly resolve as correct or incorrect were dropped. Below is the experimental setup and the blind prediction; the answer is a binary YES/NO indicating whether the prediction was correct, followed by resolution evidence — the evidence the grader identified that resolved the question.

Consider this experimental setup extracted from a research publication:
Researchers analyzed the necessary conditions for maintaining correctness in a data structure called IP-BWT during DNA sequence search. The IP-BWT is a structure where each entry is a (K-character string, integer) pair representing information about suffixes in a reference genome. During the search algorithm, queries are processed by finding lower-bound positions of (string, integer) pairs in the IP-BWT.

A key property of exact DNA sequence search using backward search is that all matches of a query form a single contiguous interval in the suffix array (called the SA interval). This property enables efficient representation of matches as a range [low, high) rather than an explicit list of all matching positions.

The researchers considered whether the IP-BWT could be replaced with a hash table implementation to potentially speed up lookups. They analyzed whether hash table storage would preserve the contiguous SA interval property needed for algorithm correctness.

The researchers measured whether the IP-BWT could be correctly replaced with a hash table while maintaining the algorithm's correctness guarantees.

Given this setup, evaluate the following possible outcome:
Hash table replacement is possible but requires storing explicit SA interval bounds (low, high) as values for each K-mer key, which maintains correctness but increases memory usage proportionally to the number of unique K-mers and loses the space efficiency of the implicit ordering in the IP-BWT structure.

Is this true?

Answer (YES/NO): NO